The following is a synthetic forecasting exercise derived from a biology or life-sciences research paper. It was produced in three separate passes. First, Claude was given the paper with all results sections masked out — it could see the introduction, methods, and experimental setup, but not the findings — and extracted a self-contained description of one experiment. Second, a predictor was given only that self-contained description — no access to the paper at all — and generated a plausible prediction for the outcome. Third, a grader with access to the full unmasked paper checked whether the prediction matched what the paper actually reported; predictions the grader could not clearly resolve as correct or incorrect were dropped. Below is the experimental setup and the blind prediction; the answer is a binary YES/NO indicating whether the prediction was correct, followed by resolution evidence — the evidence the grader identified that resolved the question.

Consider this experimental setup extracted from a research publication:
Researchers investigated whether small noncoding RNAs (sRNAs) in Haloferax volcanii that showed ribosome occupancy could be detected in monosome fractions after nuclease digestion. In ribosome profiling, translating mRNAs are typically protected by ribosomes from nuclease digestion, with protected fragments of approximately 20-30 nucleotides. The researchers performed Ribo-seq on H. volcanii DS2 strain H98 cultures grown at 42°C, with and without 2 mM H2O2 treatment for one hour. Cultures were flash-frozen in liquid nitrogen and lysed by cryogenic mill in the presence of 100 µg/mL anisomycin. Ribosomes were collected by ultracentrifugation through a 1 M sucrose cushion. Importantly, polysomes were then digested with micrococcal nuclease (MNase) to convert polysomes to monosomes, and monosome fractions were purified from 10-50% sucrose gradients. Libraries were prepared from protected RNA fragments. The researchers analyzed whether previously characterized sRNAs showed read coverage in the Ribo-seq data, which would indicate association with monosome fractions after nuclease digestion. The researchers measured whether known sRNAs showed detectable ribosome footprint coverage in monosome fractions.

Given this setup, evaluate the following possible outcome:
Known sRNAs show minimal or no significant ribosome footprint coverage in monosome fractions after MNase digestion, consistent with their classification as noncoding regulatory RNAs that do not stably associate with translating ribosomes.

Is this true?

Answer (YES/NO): NO